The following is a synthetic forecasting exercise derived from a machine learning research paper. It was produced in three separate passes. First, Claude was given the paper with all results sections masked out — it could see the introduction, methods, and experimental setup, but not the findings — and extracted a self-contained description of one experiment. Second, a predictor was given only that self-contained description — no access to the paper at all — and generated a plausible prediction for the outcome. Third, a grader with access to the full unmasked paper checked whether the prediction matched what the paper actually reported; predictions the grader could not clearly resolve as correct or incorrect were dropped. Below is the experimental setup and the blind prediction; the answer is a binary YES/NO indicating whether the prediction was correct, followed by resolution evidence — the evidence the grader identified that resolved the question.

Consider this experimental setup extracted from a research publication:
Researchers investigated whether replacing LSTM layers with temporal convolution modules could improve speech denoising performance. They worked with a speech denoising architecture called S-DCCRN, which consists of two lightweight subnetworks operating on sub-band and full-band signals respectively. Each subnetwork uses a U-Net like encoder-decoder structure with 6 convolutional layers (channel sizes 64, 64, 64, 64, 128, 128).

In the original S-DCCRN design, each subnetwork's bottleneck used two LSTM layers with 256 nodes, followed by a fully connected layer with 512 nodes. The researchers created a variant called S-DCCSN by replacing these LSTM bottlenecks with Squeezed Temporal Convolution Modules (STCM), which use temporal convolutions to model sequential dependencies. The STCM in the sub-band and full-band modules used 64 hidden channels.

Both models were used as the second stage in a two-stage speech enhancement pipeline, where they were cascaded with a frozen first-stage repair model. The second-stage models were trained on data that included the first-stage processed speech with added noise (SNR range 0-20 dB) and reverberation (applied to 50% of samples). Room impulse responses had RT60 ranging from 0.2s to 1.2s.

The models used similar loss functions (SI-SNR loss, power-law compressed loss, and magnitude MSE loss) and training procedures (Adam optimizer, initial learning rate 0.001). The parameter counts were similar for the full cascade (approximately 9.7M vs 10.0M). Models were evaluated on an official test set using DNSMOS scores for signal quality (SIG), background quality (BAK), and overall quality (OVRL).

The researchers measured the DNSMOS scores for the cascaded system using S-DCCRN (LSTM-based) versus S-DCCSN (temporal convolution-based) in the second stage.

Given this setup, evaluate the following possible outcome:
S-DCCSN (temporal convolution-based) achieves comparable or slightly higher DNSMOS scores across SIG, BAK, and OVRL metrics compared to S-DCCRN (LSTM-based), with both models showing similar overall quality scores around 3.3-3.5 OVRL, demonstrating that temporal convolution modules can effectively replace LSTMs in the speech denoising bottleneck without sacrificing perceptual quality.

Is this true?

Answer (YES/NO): NO